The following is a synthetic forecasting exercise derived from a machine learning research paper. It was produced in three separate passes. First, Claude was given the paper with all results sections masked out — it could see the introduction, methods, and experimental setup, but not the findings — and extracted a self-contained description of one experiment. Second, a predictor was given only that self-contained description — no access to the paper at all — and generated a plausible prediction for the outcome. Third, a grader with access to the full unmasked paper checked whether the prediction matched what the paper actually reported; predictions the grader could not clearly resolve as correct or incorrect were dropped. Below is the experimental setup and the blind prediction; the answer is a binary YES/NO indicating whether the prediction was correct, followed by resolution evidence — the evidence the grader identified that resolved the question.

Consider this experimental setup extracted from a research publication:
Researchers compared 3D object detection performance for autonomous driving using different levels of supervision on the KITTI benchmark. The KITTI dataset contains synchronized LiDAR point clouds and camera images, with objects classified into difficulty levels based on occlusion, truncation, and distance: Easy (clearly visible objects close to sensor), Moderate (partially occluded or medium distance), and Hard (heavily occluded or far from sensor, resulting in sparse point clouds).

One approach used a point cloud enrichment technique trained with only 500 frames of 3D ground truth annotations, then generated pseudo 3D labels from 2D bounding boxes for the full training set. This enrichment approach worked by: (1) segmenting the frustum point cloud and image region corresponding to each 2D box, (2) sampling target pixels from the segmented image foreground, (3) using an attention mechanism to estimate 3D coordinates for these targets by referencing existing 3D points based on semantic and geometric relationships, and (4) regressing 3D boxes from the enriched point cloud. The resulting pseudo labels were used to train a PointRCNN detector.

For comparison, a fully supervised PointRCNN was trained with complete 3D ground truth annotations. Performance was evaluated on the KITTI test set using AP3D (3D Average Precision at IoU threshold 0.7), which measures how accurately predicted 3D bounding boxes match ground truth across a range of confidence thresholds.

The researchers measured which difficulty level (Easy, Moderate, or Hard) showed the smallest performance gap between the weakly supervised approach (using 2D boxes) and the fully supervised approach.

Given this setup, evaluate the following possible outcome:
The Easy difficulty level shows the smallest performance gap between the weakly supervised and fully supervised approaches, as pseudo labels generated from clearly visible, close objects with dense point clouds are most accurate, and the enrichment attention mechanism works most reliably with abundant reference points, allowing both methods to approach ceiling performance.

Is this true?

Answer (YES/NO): NO